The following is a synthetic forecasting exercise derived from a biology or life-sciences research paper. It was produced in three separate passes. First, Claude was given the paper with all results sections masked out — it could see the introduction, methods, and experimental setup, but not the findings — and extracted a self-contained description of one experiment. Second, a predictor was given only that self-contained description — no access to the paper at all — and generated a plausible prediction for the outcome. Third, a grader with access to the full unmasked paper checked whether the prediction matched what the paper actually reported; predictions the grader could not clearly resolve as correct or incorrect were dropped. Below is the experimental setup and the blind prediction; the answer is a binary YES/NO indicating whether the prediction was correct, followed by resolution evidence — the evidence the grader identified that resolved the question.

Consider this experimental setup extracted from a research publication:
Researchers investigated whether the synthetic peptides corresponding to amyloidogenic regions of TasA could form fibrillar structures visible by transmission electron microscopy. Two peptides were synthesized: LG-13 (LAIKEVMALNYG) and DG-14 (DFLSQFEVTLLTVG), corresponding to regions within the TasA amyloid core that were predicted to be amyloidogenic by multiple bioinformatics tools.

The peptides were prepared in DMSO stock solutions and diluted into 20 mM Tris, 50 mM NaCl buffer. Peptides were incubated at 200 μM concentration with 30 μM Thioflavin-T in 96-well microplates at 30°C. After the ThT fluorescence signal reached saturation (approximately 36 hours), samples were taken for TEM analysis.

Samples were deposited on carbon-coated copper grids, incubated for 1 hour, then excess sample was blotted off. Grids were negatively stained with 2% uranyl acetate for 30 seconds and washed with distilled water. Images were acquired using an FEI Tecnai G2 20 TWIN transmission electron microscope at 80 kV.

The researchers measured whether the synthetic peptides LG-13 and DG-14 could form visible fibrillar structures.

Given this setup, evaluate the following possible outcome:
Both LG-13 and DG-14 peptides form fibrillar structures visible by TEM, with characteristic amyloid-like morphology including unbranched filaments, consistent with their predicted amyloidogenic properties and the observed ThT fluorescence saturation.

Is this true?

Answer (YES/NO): NO